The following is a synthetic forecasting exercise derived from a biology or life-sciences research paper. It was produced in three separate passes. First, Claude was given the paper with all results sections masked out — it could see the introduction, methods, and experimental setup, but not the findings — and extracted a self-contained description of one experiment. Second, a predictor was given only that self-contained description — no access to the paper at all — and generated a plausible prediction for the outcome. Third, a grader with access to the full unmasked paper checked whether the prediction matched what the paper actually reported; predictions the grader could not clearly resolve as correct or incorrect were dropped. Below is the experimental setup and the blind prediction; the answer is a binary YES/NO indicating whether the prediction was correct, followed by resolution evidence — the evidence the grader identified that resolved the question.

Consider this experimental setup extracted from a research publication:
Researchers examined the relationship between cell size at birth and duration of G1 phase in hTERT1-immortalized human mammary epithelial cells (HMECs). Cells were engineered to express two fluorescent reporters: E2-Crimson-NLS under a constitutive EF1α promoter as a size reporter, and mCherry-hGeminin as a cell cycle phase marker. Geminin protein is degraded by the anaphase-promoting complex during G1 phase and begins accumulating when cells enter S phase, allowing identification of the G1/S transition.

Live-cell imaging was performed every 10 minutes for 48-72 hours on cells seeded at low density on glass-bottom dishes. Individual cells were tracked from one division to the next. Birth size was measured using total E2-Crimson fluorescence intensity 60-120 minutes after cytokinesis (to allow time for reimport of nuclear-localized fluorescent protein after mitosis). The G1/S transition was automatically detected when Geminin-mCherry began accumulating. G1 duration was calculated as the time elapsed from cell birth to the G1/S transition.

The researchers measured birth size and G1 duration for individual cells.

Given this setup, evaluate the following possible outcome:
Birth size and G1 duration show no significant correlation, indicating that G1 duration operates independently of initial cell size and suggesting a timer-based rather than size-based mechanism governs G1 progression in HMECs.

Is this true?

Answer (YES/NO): NO